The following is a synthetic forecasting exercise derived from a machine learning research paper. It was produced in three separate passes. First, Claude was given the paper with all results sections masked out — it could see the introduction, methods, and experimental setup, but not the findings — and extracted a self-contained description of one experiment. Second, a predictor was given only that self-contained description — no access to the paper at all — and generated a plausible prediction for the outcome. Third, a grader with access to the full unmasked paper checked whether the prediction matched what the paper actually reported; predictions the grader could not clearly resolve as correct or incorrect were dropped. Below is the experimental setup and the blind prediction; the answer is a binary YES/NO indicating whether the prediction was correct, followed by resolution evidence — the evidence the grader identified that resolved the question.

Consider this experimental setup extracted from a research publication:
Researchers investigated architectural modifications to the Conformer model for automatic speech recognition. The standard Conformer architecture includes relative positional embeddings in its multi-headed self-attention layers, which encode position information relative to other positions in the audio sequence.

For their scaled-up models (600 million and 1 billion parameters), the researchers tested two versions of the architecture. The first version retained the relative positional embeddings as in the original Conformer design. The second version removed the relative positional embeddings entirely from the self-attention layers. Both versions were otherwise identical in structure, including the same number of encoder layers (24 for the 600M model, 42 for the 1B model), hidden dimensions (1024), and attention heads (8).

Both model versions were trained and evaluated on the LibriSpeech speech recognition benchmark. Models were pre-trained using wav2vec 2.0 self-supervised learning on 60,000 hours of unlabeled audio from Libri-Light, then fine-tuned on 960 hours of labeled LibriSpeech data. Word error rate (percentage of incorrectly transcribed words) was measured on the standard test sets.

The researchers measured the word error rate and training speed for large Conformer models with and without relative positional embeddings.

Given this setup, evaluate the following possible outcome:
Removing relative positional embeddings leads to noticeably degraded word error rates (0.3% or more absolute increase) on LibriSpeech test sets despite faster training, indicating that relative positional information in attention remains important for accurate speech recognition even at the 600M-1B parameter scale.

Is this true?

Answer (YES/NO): NO